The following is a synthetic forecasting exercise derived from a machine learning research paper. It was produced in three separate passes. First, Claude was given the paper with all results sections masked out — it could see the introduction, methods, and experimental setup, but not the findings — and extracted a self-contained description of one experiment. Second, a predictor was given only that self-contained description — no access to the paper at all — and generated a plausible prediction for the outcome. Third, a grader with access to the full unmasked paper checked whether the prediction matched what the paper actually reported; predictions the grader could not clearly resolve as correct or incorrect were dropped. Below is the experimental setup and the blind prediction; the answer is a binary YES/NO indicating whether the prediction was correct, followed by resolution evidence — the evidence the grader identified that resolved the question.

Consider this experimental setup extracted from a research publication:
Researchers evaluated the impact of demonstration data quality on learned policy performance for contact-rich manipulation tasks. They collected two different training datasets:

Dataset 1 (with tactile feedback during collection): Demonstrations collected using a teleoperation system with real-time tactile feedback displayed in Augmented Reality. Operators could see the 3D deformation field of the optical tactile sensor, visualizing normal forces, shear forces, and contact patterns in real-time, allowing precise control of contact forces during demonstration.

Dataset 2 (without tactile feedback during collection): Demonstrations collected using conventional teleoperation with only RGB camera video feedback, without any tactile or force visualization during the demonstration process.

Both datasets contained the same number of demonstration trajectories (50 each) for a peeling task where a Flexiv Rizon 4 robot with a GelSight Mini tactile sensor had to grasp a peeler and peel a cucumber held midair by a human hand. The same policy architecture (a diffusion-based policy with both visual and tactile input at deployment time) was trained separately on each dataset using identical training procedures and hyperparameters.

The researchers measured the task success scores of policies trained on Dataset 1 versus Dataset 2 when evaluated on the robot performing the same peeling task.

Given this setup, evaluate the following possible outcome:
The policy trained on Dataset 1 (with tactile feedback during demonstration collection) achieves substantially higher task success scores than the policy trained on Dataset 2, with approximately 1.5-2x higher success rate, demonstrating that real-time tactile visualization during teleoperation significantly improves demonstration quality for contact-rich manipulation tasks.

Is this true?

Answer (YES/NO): NO